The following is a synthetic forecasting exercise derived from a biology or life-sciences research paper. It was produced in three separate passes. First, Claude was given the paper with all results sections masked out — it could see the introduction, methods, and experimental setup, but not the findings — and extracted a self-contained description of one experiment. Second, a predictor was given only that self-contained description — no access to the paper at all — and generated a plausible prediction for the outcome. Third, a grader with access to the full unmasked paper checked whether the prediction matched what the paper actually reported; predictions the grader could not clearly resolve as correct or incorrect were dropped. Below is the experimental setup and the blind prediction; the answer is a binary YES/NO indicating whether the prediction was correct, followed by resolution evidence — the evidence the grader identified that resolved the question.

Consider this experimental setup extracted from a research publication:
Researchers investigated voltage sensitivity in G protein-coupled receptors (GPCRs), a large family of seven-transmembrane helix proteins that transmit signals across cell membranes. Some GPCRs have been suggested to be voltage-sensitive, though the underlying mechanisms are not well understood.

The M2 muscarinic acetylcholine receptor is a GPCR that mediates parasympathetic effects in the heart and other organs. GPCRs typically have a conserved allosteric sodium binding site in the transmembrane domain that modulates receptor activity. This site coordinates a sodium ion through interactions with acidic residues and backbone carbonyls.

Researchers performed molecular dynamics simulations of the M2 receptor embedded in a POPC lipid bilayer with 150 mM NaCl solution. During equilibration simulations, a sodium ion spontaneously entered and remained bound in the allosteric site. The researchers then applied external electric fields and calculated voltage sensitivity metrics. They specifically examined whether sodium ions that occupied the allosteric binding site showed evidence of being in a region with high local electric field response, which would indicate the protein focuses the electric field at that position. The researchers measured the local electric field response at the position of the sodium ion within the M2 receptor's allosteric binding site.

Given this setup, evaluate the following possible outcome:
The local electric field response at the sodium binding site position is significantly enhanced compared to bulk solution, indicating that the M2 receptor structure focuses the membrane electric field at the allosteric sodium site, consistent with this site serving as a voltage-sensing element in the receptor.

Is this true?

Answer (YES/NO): NO